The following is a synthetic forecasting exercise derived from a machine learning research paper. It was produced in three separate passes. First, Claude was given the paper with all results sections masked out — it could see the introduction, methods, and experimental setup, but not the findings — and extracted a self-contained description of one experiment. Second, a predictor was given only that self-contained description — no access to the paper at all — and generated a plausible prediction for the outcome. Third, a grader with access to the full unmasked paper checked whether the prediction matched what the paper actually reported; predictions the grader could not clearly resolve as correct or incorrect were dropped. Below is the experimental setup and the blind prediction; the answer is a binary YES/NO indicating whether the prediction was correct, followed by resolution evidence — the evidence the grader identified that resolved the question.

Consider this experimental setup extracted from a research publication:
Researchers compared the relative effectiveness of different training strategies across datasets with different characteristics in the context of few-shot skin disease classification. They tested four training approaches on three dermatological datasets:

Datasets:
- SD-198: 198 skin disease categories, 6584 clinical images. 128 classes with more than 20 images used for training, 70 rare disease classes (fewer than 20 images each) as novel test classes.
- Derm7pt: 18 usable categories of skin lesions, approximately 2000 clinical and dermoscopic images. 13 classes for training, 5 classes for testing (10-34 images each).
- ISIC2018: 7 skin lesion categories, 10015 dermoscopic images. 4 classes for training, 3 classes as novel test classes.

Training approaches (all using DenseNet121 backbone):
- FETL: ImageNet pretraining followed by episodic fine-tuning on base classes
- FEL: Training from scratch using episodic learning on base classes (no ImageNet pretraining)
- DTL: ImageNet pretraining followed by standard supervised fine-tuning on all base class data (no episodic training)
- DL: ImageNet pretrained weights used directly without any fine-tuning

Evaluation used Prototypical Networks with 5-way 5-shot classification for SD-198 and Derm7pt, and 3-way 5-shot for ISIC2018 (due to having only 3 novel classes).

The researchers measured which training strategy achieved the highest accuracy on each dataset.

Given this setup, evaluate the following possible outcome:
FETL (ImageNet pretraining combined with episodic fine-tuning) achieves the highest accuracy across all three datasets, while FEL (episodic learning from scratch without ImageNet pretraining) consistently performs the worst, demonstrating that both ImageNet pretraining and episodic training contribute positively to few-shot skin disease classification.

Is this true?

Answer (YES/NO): NO